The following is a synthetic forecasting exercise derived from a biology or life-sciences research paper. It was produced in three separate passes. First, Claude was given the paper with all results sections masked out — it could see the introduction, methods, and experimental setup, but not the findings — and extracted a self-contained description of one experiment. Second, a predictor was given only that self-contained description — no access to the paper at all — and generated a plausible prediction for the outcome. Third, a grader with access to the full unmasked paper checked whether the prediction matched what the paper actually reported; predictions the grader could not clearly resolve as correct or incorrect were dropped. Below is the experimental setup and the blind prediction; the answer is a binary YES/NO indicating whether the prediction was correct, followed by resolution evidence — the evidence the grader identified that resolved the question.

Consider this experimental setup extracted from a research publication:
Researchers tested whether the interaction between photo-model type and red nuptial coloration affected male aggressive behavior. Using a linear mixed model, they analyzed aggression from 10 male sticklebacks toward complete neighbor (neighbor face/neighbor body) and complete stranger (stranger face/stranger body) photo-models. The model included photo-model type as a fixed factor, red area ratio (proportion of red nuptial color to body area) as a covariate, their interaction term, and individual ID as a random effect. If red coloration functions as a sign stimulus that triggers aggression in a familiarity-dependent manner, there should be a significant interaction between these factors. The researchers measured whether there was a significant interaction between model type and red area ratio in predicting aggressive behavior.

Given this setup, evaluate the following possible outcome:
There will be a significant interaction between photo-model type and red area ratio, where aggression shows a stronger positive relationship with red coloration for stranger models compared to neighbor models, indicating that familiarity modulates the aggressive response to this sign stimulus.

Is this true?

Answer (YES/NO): NO